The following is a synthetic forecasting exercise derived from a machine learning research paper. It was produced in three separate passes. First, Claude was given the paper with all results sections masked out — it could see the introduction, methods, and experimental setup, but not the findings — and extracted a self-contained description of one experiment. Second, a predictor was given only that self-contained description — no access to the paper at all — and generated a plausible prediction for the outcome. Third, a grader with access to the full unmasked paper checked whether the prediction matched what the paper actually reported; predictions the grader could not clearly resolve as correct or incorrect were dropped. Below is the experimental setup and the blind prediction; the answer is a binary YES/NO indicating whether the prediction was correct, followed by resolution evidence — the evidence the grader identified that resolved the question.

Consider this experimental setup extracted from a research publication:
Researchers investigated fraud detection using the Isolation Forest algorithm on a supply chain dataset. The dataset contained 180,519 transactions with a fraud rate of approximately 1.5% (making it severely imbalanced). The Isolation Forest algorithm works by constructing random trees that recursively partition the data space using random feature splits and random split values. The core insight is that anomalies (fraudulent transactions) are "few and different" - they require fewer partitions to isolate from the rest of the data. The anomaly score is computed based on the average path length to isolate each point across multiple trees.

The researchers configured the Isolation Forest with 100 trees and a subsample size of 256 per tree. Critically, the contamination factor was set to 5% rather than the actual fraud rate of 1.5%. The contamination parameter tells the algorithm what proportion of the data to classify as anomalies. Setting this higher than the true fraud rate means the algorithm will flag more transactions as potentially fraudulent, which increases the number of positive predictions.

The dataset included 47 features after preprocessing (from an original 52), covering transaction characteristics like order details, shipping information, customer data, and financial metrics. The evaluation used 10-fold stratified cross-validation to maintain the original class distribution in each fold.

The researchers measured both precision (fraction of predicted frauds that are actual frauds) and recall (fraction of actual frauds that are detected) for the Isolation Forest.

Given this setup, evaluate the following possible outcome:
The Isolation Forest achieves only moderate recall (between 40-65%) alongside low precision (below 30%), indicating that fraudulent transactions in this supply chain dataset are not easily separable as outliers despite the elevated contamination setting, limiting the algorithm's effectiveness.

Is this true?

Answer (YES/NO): NO